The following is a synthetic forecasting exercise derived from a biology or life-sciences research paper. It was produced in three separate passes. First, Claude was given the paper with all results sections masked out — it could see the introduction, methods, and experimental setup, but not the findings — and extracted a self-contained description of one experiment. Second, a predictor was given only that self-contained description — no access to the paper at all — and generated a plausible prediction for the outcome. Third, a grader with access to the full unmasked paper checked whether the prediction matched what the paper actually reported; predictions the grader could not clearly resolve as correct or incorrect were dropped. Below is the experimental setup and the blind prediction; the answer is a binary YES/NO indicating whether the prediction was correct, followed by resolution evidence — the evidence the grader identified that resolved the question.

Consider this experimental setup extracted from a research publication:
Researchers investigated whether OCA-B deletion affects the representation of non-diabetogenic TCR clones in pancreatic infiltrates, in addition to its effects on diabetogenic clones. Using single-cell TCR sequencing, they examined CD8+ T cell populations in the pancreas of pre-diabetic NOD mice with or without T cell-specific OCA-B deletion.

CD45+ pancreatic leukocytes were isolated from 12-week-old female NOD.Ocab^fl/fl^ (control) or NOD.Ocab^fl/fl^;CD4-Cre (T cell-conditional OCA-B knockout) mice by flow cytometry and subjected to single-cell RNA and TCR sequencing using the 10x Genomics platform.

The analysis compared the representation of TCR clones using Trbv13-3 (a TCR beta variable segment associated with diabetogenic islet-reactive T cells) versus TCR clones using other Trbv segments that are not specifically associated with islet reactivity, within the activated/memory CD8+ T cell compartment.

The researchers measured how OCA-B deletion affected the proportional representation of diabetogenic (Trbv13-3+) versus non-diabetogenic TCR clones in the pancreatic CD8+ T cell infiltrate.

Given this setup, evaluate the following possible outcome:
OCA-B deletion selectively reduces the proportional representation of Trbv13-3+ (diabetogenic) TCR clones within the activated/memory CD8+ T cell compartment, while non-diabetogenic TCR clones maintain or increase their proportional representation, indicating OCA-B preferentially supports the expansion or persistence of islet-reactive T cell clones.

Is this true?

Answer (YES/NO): YES